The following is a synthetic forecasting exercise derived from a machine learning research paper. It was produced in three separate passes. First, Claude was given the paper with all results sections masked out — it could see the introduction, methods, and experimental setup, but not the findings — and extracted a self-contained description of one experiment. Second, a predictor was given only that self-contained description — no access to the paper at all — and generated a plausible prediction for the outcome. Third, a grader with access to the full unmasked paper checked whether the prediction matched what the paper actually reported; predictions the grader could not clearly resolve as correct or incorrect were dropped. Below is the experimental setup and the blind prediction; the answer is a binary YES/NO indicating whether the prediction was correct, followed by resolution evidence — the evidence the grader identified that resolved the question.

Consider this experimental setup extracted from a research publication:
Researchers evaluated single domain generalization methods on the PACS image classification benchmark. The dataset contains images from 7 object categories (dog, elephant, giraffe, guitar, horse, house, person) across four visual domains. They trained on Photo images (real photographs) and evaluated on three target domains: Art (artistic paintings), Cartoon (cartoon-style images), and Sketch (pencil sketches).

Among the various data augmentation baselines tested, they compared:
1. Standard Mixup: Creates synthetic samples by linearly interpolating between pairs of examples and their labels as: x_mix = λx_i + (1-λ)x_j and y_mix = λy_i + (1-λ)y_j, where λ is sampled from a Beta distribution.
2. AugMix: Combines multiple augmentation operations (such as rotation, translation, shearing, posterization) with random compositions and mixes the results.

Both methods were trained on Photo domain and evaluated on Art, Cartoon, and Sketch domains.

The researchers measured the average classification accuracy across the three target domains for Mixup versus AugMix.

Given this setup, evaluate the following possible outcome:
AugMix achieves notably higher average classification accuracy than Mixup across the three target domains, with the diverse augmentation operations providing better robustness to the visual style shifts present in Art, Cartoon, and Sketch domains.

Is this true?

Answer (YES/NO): YES